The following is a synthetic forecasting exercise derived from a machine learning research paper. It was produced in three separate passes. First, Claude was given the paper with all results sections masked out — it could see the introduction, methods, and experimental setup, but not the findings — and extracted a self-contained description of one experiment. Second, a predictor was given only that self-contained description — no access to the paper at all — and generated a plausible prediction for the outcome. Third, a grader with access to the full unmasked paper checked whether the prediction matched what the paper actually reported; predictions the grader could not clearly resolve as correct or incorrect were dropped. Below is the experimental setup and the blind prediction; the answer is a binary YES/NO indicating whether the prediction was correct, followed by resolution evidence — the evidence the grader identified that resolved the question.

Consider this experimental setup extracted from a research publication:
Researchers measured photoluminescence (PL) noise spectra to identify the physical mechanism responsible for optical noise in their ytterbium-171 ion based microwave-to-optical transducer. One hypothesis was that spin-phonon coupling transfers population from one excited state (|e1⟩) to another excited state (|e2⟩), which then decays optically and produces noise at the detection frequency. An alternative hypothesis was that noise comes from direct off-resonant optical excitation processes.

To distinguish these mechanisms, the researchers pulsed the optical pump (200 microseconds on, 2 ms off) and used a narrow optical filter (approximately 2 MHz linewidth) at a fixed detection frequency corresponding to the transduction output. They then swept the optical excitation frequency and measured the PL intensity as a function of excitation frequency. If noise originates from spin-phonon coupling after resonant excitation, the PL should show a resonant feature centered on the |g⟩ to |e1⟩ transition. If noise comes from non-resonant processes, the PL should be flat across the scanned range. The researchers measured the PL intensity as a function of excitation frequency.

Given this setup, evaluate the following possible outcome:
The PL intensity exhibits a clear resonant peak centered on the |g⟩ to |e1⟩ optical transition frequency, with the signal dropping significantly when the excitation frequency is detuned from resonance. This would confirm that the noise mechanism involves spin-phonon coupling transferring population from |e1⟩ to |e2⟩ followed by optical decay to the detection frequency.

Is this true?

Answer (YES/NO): YES